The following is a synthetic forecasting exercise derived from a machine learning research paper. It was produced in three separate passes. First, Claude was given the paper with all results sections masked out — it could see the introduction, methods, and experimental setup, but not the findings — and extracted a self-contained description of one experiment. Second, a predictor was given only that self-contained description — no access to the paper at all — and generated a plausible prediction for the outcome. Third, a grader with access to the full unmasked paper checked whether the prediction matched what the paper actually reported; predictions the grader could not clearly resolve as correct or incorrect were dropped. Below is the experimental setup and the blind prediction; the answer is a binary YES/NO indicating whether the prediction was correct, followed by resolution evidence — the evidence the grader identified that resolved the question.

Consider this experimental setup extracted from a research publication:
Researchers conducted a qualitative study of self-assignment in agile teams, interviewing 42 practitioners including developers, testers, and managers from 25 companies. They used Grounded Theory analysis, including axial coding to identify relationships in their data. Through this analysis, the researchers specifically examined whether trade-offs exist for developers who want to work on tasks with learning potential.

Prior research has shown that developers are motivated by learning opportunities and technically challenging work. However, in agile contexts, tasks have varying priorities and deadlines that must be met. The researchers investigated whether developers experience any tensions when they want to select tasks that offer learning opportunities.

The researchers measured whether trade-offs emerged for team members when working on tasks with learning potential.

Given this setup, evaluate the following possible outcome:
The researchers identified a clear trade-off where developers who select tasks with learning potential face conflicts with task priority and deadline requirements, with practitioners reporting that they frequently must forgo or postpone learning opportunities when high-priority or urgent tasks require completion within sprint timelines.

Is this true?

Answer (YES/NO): NO